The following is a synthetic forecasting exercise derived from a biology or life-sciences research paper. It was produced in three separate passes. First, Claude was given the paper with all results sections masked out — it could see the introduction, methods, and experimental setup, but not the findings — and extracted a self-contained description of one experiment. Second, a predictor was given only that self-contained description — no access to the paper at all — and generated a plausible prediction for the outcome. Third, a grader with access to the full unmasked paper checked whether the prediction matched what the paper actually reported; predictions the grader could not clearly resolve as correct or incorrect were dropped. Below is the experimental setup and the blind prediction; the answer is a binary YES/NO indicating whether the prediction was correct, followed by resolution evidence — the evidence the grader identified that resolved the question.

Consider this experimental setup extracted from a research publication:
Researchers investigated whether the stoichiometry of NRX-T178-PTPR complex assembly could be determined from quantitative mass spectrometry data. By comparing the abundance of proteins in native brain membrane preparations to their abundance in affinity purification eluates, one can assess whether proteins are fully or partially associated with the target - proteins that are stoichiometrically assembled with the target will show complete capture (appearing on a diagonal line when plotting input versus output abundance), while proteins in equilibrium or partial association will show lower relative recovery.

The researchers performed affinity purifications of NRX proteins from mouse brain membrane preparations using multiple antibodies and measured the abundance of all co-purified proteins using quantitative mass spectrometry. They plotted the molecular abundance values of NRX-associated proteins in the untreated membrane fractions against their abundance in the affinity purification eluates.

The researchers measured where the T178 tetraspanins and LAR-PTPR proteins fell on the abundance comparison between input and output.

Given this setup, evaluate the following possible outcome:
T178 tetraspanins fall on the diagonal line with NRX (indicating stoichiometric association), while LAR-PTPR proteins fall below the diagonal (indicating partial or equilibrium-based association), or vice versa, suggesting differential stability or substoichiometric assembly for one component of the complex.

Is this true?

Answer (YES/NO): NO